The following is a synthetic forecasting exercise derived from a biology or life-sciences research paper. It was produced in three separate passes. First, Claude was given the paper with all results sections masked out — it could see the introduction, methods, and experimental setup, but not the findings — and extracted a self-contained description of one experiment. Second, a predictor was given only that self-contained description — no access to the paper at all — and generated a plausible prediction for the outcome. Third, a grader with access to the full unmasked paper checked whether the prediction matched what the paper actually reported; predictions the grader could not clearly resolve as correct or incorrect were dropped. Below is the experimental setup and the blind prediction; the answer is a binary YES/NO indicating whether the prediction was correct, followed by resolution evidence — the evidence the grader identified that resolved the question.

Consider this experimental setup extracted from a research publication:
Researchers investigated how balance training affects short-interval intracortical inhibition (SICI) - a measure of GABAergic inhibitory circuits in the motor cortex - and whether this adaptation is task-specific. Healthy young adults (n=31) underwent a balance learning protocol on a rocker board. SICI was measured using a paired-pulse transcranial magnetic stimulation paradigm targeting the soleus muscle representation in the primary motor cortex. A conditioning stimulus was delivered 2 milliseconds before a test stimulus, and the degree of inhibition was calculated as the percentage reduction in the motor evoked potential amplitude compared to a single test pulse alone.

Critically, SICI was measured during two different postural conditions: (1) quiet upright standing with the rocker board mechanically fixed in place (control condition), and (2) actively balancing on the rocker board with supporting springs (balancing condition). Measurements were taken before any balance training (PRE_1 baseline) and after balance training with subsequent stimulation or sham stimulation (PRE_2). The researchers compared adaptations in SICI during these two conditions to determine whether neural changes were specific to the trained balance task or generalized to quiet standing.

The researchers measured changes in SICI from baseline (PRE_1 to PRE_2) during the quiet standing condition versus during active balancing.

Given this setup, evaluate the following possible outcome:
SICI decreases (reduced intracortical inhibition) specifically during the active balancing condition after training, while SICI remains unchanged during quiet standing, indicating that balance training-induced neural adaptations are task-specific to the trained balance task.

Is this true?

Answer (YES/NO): NO